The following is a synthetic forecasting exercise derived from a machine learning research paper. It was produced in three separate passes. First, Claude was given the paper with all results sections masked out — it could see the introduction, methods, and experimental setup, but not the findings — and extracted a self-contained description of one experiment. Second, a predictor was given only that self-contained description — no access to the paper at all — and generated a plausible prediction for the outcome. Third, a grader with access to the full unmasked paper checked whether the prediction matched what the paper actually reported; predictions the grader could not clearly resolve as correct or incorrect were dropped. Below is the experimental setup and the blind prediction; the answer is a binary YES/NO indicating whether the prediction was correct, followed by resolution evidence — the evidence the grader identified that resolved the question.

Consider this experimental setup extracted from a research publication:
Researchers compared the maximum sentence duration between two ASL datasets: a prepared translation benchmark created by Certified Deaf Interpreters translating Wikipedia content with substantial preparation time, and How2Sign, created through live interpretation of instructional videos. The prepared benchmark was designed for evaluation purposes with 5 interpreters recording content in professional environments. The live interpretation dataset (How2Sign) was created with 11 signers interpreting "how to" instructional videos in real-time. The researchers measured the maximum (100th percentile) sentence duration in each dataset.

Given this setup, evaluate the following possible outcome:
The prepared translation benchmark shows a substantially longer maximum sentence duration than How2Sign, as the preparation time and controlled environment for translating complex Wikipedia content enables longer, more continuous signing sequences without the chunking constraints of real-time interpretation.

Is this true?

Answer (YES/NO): NO